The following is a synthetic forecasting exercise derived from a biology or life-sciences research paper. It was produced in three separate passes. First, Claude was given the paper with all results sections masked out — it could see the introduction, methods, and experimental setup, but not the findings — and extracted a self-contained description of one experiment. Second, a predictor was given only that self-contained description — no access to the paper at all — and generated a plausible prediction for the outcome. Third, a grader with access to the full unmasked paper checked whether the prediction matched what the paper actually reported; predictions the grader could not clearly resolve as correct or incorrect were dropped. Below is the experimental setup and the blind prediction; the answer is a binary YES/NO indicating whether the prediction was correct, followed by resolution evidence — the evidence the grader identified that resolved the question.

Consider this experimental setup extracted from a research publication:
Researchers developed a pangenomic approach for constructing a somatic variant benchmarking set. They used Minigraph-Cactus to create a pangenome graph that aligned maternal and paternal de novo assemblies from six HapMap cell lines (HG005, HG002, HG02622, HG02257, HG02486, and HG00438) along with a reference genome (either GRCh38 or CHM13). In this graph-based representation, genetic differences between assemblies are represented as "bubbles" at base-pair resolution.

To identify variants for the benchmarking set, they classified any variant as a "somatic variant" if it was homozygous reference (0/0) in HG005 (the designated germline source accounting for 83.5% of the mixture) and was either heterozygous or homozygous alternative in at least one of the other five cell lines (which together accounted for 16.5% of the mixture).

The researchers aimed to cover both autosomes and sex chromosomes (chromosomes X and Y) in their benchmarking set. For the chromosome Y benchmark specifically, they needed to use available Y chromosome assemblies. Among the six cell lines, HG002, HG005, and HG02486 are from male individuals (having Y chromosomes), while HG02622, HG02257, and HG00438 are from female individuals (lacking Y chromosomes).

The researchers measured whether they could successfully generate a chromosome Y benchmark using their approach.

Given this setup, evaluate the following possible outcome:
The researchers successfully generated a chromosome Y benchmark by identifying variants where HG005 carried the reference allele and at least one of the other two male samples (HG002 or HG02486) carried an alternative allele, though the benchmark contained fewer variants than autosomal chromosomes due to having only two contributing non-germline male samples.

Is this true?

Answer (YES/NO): NO